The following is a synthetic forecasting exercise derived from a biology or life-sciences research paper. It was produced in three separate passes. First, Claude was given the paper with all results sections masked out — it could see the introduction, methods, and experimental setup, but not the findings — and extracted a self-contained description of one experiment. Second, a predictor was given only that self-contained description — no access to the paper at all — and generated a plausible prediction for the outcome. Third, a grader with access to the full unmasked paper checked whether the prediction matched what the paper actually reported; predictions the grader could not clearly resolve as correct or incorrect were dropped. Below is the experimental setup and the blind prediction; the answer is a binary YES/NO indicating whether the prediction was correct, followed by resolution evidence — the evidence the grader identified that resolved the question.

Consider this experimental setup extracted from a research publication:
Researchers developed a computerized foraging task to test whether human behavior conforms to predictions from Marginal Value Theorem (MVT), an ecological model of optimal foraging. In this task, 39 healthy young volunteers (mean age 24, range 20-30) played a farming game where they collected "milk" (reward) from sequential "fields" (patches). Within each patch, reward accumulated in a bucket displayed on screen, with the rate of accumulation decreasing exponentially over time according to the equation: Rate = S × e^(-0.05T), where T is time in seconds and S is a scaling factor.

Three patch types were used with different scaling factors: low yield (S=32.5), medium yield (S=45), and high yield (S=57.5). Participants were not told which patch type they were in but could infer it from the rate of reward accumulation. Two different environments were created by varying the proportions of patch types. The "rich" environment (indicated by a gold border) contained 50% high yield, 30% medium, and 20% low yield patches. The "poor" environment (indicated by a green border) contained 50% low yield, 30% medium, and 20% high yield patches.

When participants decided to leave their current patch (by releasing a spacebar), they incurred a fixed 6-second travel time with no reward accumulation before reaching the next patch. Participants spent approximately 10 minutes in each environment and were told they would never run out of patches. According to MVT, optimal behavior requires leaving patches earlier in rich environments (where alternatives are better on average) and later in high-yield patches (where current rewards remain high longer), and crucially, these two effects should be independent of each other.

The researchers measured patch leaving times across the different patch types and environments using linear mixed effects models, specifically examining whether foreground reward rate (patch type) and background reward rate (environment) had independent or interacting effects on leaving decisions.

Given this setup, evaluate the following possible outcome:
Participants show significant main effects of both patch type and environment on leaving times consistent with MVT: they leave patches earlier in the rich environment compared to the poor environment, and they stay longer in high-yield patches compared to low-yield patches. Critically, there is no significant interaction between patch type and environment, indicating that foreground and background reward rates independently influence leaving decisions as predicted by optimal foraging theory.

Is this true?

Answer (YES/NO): YES